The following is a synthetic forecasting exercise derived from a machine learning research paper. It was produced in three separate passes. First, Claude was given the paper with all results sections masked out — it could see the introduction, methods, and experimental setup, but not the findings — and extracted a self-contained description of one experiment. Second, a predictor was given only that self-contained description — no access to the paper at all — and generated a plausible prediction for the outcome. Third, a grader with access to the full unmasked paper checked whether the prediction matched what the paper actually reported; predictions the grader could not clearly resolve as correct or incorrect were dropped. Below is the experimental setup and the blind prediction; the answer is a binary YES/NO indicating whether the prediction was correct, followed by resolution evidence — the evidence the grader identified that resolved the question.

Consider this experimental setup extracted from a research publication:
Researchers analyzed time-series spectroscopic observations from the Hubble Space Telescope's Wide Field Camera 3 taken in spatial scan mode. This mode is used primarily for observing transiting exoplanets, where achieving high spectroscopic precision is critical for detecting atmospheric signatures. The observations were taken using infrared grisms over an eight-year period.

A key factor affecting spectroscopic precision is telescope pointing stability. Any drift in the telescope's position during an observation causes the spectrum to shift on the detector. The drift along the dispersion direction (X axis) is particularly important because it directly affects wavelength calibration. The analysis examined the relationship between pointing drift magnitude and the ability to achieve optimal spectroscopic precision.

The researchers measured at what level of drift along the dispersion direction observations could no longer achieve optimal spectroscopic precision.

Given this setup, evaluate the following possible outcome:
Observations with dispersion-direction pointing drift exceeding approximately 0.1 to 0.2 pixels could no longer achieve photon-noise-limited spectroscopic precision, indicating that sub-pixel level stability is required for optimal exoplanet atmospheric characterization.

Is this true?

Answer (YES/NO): YES